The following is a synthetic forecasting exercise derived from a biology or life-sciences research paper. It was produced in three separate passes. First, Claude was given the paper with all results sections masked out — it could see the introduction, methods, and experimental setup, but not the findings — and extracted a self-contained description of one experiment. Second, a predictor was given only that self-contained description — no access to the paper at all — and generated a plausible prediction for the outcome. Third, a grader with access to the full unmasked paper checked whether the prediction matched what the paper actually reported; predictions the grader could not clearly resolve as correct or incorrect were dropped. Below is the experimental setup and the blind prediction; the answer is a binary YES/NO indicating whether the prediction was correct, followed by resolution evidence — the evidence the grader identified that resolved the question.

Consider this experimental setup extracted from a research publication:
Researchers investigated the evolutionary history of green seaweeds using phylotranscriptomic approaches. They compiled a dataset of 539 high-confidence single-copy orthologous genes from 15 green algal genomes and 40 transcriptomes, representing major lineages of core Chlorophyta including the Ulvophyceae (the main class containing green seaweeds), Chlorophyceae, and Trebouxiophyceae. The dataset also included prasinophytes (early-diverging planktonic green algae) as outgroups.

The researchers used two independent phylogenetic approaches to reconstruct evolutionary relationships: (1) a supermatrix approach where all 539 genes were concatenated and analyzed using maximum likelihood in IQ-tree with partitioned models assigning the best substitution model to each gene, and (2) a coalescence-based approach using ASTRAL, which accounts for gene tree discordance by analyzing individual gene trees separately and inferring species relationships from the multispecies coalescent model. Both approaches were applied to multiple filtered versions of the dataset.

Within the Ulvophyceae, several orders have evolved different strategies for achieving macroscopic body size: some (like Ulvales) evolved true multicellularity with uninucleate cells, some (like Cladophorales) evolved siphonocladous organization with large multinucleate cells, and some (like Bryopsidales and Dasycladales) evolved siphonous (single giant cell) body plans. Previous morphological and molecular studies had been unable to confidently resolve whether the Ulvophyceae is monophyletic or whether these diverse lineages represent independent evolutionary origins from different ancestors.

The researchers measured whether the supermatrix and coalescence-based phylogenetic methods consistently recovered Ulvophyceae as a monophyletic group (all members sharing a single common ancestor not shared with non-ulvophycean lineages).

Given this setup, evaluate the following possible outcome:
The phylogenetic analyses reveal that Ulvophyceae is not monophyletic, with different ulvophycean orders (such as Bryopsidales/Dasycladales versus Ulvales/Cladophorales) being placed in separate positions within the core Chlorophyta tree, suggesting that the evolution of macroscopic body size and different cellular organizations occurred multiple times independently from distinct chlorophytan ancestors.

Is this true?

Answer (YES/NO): NO